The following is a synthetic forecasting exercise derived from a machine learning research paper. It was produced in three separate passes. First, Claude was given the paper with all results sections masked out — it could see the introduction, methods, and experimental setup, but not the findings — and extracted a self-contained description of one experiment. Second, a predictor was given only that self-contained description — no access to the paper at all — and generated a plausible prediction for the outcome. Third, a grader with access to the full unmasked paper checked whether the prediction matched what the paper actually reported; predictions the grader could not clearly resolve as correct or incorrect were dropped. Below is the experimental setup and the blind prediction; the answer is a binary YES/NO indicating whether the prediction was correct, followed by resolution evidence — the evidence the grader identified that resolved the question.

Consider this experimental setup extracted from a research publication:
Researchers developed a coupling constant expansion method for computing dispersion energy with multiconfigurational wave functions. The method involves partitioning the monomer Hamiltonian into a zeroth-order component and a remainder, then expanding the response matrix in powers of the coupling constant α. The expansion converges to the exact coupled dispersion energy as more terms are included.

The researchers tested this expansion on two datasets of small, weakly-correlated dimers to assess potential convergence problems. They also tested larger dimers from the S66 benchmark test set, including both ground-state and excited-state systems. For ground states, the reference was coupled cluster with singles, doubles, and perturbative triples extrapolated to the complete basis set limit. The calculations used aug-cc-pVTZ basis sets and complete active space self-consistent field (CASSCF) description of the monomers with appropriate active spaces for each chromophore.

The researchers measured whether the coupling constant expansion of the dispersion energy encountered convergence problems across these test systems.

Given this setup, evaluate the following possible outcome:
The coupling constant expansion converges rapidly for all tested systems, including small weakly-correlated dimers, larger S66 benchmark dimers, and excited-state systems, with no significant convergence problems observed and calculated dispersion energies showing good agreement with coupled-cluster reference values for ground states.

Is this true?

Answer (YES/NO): YES